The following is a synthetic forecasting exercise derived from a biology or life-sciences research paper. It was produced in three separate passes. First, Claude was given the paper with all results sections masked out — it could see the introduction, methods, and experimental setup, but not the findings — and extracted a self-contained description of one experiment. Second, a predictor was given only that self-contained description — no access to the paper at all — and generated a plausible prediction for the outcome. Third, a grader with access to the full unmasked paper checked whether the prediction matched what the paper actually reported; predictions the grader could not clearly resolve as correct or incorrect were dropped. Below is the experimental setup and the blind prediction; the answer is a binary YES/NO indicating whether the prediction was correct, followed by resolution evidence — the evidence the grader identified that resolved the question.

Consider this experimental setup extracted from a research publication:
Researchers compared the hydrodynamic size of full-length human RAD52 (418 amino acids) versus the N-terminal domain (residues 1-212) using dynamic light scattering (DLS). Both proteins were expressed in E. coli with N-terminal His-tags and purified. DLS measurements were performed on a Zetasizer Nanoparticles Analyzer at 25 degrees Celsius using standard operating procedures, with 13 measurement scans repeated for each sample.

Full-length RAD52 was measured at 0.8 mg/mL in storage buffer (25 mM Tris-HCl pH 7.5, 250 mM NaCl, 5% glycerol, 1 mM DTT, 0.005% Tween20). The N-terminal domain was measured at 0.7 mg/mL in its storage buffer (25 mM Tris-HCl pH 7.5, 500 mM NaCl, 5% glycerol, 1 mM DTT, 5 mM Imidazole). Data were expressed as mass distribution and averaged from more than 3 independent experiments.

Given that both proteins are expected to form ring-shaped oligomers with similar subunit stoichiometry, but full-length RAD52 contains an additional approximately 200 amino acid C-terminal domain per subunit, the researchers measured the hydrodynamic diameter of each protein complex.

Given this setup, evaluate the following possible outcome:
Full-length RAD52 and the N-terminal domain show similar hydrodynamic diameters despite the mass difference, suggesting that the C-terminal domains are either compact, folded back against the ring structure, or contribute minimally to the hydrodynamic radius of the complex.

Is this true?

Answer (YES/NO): NO